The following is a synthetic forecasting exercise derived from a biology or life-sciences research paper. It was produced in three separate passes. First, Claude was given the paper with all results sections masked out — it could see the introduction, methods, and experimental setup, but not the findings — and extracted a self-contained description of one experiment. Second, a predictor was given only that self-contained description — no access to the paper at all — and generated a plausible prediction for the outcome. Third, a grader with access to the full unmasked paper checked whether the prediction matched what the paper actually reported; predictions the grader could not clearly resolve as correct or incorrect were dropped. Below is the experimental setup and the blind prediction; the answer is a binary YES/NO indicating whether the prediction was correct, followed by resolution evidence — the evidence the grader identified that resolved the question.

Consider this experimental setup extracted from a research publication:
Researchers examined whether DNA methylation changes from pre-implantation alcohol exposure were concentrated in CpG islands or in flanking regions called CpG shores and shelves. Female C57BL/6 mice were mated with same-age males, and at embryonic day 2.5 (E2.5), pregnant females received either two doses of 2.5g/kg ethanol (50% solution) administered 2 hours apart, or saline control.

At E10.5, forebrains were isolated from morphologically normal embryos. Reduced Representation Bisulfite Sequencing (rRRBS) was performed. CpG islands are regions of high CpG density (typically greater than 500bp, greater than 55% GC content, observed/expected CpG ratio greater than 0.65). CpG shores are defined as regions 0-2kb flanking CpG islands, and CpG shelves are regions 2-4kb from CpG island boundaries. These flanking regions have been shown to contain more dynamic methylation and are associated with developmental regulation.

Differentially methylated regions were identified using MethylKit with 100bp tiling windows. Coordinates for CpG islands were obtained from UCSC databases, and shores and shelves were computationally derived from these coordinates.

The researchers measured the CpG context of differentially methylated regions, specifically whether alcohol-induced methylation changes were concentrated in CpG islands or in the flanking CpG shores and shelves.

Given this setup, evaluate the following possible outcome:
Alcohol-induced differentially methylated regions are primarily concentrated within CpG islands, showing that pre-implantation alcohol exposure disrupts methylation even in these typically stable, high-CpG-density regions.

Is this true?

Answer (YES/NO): NO